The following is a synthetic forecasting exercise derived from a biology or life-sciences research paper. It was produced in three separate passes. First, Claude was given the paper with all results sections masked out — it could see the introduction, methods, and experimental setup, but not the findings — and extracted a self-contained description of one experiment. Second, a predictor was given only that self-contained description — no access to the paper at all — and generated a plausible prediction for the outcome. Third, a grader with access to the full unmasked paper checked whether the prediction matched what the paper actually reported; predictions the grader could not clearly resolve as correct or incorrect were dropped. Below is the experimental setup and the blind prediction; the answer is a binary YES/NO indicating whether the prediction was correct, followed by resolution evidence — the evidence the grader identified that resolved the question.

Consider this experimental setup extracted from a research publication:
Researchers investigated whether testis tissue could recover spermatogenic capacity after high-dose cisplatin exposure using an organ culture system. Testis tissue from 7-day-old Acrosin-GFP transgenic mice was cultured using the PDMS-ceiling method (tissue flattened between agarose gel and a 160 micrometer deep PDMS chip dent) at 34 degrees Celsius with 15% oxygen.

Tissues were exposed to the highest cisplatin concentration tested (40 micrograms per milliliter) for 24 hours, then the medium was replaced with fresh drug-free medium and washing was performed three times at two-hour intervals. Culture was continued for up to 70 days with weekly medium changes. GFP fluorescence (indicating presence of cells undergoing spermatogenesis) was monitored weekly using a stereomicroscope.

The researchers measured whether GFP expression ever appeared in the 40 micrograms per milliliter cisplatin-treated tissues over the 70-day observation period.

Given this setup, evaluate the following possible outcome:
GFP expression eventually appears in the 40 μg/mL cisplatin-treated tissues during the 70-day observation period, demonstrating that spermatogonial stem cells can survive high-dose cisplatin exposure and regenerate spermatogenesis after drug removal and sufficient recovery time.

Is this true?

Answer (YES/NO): NO